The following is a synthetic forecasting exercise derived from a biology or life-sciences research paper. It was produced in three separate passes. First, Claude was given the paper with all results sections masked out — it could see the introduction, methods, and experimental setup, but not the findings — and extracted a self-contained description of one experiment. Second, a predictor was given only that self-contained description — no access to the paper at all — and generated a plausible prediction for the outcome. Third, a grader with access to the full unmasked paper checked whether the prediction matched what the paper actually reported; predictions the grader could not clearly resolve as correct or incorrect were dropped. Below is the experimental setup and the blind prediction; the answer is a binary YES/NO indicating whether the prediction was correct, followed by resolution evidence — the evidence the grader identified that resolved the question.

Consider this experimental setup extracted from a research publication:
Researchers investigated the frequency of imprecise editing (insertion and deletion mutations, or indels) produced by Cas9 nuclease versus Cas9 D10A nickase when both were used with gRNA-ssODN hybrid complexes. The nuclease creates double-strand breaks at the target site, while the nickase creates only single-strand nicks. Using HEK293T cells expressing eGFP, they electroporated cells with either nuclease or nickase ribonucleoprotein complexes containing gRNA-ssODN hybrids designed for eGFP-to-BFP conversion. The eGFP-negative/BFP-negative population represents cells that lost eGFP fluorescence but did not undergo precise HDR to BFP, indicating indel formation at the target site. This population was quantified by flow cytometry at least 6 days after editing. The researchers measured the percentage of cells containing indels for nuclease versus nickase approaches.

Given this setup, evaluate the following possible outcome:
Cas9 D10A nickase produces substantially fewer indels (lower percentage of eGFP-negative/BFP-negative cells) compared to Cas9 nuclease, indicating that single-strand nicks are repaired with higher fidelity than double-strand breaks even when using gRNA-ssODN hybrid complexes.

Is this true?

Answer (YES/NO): YES